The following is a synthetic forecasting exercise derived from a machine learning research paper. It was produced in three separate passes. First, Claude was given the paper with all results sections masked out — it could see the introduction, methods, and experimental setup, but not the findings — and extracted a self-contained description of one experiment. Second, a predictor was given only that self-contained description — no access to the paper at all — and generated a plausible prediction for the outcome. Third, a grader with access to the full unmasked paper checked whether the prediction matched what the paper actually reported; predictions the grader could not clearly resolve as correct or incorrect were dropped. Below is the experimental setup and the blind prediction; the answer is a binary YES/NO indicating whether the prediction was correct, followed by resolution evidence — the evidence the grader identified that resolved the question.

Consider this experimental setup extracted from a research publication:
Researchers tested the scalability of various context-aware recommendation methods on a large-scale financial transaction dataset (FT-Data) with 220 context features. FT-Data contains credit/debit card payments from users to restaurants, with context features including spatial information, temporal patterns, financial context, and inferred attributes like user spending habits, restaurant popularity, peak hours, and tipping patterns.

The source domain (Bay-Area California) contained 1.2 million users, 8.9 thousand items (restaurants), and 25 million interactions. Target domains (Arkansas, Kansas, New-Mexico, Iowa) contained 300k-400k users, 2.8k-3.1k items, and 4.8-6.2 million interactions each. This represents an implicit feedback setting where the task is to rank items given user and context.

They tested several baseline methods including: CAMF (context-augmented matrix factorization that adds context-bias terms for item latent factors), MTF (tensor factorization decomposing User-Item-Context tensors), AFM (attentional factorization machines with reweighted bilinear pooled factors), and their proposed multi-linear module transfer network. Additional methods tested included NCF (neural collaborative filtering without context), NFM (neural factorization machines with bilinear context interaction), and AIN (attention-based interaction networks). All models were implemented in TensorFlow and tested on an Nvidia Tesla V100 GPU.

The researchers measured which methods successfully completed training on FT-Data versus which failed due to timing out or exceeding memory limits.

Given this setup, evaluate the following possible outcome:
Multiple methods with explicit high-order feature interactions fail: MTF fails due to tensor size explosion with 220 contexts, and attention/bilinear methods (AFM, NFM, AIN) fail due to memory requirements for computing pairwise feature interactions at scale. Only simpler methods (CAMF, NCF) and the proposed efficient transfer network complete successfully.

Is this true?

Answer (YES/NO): NO